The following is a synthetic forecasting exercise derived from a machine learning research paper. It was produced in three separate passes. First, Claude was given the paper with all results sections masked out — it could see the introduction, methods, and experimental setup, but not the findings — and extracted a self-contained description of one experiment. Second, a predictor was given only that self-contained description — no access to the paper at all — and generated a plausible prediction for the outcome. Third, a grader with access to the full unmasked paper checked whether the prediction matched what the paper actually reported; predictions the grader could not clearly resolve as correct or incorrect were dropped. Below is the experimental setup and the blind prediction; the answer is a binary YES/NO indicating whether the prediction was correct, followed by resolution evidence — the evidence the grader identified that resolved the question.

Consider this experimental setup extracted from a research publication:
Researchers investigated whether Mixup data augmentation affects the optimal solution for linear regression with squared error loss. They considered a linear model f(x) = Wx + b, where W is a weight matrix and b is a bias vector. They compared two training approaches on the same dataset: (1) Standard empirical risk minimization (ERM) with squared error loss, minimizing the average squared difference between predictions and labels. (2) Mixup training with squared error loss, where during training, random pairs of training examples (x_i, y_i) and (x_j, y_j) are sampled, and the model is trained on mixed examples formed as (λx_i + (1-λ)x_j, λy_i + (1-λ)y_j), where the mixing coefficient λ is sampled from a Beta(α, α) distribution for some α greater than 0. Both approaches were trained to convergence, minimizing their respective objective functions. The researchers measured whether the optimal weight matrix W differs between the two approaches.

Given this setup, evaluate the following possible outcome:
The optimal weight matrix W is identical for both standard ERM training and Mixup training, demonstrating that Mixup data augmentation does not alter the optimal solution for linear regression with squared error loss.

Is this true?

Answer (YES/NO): YES